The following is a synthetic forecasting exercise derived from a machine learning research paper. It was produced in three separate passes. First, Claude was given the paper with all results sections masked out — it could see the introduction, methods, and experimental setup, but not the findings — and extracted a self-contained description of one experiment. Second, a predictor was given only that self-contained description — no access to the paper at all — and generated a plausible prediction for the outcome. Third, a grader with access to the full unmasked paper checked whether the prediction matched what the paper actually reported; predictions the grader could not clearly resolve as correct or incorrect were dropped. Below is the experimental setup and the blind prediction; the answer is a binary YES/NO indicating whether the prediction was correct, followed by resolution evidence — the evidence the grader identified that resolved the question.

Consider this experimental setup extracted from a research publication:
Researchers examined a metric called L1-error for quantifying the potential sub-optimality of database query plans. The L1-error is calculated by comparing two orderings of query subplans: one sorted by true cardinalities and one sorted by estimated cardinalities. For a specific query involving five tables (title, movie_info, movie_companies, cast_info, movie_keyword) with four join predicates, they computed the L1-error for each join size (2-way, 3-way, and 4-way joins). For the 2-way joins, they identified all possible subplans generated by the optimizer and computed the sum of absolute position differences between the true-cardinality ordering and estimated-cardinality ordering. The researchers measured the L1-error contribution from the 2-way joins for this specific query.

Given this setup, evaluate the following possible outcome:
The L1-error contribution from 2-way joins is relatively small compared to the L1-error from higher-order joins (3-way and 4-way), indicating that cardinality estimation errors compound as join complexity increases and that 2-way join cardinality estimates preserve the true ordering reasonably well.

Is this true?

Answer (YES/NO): NO